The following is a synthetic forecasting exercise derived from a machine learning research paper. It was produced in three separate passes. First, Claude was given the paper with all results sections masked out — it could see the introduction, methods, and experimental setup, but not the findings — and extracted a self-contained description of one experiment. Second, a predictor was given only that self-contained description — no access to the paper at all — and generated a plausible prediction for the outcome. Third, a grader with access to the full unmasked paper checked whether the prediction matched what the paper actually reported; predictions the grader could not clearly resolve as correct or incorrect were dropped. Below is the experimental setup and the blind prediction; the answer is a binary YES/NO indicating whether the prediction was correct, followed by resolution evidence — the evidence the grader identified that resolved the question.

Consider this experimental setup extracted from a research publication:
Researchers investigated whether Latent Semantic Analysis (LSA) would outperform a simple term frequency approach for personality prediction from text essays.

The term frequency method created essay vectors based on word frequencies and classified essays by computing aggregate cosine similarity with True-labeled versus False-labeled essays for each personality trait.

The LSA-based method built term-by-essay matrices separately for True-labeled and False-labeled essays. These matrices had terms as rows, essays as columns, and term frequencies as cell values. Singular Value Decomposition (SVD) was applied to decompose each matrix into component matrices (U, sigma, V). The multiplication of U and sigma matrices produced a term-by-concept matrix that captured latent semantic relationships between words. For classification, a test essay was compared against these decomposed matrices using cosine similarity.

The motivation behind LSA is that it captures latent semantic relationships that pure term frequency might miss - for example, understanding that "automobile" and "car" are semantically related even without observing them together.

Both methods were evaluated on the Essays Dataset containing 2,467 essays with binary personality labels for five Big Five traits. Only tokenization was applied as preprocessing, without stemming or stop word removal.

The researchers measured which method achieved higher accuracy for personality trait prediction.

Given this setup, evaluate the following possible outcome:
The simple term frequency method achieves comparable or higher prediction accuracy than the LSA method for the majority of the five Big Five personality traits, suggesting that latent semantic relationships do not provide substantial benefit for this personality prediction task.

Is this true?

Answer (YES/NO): YES